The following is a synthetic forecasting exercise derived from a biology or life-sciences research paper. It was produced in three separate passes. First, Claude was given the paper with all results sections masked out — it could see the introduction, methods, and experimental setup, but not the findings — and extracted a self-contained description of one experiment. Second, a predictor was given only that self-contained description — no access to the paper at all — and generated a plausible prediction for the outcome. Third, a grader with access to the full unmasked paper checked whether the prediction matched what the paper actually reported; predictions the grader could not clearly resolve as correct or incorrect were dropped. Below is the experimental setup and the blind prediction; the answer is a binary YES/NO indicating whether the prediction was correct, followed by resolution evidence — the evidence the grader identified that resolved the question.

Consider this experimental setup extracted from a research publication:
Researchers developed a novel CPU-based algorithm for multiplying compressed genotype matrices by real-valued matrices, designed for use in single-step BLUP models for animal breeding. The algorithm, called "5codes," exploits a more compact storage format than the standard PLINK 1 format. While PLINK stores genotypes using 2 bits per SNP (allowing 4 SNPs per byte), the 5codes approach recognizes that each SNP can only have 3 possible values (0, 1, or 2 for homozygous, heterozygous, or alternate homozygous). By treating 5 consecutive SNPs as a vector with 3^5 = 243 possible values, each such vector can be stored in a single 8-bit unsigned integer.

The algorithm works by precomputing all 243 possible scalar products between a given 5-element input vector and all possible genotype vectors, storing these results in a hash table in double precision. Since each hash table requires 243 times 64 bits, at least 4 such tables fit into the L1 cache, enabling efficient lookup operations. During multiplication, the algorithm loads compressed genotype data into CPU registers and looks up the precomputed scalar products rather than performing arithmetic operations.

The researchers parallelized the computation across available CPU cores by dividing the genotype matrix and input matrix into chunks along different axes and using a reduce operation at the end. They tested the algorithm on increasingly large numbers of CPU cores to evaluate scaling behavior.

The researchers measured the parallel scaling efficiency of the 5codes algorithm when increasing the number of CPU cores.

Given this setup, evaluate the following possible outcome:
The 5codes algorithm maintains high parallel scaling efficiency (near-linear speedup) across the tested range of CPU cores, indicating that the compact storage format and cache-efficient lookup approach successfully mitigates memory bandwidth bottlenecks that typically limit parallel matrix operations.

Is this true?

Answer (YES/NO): NO